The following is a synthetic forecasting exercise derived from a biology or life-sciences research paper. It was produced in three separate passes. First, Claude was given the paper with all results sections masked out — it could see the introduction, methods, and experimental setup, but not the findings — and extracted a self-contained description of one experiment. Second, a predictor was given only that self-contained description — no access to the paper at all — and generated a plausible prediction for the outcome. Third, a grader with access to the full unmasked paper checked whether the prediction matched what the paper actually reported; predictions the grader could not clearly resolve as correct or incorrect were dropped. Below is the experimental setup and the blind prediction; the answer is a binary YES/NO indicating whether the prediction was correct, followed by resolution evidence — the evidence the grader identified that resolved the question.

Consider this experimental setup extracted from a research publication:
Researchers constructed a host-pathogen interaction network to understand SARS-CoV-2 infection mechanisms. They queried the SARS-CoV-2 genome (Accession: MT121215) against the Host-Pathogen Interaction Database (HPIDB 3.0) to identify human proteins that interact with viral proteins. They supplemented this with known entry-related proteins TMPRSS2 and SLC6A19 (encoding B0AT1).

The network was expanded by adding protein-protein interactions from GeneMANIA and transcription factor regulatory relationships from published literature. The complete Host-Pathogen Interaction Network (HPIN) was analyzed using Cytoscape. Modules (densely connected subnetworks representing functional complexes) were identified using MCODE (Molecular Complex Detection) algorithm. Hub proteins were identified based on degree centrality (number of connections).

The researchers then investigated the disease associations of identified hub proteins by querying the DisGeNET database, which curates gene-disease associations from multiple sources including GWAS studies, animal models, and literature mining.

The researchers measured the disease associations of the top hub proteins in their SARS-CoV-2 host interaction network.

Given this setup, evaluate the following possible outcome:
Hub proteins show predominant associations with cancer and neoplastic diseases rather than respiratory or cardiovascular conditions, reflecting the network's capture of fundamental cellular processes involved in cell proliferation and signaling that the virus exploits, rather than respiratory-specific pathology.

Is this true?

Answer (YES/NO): NO